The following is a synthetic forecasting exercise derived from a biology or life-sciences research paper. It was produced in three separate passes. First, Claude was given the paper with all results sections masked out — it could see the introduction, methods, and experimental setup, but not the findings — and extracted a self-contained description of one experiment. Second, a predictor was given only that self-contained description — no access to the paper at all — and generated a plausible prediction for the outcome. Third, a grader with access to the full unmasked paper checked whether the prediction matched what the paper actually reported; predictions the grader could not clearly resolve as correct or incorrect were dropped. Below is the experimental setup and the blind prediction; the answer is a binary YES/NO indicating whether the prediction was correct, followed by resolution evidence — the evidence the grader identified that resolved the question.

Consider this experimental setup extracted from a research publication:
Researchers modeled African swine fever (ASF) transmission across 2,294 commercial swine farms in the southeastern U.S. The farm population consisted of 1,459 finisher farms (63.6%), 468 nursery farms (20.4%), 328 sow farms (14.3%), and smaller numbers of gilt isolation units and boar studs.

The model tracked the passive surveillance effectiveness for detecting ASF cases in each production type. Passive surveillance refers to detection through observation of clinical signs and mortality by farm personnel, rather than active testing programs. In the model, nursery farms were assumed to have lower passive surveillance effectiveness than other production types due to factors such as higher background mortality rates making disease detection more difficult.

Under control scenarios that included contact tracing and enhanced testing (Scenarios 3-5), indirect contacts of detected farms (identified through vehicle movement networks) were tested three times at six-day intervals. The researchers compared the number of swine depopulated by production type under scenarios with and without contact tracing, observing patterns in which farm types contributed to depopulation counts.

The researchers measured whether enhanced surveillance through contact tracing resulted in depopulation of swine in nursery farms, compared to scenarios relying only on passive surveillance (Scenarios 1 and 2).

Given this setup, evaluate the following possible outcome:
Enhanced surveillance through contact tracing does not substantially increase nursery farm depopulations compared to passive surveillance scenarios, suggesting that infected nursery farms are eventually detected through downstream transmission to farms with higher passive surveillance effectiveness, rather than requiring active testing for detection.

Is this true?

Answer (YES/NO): NO